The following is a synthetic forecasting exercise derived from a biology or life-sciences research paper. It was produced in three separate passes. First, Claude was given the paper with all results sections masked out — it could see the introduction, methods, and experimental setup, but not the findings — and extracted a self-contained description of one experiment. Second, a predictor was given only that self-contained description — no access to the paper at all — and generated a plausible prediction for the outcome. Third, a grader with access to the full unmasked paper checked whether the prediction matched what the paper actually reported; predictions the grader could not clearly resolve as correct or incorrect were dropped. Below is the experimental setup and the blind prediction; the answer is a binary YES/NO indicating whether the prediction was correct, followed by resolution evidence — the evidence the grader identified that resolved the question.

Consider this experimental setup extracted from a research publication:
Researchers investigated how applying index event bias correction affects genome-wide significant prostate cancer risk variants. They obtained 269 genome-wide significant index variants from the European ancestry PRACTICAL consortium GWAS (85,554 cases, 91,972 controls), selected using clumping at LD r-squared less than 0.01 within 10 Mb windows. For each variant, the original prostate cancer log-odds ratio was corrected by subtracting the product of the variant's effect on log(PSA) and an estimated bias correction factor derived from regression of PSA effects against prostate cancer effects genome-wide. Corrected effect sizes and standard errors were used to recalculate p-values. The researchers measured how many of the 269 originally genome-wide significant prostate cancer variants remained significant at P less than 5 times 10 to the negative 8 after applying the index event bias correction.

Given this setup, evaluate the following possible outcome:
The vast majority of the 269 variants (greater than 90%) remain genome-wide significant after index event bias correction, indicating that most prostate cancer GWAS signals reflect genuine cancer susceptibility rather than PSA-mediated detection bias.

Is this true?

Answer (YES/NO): NO